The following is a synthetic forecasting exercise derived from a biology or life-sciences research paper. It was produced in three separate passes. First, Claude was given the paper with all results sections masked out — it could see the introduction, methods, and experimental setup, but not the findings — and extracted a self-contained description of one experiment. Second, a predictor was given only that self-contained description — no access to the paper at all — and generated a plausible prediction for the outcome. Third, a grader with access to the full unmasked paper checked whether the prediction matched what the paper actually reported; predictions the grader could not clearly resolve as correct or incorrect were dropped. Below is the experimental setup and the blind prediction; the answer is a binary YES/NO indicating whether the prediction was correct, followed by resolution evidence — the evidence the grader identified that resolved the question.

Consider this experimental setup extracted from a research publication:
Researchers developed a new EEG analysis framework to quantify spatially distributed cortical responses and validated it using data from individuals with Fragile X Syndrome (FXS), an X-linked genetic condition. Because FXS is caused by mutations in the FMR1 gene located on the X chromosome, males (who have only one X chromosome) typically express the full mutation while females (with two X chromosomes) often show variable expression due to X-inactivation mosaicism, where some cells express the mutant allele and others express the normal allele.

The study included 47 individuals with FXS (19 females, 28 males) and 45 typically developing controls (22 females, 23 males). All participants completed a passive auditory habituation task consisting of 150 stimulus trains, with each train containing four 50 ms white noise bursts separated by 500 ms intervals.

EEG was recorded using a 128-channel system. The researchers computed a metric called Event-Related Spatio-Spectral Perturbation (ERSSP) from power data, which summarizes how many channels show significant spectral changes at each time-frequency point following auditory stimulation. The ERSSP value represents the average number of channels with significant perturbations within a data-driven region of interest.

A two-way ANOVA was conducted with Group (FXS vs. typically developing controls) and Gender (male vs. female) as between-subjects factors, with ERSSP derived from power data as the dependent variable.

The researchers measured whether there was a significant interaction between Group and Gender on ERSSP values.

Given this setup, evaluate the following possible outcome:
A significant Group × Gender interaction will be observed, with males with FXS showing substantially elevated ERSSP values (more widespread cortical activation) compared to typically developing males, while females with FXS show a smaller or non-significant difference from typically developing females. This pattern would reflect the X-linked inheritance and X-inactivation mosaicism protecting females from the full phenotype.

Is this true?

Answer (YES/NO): NO